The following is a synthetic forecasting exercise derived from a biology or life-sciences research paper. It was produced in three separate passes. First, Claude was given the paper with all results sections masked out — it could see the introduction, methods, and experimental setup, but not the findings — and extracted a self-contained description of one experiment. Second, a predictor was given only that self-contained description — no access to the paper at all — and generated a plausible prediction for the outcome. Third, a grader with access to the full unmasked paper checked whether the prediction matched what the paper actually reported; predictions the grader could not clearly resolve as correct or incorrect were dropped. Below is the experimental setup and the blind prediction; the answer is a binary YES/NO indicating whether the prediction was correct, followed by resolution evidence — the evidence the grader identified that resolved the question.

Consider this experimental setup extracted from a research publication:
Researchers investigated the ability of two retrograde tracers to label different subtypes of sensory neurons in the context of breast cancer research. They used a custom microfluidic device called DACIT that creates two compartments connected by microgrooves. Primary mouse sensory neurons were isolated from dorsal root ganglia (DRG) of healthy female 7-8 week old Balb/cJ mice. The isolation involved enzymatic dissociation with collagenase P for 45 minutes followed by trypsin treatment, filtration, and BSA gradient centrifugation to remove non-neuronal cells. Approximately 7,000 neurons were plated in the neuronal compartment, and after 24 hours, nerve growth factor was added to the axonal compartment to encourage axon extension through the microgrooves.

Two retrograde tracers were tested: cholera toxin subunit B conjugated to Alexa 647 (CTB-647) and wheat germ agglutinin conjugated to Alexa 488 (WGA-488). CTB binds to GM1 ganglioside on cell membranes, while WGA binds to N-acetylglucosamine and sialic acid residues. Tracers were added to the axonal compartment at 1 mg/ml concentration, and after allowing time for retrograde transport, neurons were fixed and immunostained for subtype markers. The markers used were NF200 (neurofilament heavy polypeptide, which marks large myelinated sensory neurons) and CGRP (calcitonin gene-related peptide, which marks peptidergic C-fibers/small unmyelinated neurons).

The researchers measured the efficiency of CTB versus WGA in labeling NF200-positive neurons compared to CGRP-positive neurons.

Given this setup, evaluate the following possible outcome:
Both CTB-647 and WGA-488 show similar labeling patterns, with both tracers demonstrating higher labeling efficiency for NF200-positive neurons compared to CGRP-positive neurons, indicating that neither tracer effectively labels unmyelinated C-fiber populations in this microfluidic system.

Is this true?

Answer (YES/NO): NO